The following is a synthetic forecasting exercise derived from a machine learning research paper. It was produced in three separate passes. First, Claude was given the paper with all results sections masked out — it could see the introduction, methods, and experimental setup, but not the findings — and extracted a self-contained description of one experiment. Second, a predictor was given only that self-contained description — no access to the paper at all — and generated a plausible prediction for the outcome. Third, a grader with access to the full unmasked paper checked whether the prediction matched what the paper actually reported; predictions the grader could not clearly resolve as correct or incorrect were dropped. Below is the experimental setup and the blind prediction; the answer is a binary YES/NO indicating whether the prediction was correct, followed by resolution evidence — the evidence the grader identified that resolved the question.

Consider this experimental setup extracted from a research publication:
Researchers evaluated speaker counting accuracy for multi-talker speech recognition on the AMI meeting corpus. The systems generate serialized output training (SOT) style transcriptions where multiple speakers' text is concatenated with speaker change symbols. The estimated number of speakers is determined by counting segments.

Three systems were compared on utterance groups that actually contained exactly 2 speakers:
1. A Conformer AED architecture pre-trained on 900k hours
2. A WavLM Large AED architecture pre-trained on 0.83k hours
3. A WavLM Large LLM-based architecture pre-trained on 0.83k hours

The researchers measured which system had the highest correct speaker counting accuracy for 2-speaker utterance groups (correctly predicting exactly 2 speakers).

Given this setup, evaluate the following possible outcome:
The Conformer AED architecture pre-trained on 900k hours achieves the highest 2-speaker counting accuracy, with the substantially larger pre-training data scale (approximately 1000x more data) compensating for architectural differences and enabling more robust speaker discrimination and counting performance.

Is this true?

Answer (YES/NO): YES